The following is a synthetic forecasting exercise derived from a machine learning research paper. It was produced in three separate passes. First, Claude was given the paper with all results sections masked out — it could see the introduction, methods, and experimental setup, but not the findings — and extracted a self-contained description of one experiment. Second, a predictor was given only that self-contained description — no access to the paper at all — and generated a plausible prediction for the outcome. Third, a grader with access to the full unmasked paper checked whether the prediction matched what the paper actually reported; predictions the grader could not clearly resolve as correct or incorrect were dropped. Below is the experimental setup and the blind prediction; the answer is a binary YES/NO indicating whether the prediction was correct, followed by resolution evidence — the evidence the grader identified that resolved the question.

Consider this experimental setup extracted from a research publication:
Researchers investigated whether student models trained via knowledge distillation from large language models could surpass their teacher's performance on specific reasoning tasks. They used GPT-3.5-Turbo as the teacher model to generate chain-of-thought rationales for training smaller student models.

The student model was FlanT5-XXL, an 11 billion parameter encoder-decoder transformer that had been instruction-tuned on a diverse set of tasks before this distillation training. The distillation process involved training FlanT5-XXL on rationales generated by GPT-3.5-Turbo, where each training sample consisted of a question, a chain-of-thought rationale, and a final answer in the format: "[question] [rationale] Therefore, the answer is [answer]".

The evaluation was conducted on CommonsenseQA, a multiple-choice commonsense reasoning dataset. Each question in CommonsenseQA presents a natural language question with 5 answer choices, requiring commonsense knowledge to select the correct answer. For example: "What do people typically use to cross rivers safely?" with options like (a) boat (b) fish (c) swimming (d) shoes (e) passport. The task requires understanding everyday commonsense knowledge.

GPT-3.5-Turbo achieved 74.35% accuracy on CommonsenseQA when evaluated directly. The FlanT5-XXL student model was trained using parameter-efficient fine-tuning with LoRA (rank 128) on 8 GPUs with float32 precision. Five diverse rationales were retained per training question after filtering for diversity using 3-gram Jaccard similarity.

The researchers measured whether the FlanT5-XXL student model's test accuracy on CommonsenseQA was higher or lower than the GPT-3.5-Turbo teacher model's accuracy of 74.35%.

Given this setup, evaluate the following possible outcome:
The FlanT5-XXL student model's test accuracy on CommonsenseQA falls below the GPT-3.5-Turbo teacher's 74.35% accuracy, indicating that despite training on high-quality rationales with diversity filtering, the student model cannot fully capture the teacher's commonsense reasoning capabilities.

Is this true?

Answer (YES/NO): NO